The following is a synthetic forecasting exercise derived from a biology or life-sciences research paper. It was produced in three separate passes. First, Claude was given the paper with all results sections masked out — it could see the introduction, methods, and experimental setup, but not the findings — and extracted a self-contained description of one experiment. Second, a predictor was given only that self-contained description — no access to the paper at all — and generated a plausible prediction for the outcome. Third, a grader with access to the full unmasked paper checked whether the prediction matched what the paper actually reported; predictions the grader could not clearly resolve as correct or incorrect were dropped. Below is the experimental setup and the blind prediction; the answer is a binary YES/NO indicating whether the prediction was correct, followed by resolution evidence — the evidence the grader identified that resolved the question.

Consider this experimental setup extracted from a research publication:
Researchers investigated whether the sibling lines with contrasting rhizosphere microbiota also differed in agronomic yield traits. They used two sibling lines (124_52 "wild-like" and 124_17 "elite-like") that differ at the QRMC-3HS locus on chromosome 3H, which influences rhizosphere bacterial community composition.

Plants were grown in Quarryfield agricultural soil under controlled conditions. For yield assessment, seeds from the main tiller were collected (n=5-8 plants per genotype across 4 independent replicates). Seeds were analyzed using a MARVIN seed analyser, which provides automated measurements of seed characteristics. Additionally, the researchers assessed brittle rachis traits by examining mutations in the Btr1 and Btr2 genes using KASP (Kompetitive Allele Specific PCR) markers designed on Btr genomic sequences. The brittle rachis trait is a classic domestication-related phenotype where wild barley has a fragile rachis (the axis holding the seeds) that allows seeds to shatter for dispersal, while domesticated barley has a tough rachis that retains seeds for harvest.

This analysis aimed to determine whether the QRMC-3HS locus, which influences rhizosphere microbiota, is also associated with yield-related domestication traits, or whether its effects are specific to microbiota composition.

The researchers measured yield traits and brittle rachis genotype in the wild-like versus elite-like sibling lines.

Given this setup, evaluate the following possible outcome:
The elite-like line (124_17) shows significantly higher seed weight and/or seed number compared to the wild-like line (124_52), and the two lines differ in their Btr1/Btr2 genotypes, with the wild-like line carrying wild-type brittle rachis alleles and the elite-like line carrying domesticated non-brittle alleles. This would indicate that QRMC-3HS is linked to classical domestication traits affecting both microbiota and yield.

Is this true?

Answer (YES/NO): NO